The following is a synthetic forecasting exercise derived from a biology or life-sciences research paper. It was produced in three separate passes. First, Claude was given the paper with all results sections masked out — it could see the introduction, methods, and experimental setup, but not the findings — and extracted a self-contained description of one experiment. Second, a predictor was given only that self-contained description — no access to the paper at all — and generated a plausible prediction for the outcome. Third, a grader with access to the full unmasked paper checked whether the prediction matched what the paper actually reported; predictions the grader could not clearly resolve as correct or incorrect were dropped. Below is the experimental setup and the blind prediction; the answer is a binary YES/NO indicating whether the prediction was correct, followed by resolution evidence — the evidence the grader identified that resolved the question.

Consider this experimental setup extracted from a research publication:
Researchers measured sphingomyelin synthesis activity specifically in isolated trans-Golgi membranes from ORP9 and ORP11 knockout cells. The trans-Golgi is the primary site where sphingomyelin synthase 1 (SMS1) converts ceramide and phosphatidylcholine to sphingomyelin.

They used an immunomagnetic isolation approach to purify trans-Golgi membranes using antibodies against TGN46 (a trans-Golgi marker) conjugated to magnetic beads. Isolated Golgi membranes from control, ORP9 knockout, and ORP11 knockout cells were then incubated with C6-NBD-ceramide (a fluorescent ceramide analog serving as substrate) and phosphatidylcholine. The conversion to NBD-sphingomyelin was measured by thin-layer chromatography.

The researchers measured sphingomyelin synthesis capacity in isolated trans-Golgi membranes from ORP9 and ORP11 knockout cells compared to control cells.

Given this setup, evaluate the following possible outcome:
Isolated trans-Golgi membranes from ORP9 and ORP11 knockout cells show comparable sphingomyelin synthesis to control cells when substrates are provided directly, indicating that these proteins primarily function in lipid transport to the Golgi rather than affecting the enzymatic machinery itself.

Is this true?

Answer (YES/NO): NO